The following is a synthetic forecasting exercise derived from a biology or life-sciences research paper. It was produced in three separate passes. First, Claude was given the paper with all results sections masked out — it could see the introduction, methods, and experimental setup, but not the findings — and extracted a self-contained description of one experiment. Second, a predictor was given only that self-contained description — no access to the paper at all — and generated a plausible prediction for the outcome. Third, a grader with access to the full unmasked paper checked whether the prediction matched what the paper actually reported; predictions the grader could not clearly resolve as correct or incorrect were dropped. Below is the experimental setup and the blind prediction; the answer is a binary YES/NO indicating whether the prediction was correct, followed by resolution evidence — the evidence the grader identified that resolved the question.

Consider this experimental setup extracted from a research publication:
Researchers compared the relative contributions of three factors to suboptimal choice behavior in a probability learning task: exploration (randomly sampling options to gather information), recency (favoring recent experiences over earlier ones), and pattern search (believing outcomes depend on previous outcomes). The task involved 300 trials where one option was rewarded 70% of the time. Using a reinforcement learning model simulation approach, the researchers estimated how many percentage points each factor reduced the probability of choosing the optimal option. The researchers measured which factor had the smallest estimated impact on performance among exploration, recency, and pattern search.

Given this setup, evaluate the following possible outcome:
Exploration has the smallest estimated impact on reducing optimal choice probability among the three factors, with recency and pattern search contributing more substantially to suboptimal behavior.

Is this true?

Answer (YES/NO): NO